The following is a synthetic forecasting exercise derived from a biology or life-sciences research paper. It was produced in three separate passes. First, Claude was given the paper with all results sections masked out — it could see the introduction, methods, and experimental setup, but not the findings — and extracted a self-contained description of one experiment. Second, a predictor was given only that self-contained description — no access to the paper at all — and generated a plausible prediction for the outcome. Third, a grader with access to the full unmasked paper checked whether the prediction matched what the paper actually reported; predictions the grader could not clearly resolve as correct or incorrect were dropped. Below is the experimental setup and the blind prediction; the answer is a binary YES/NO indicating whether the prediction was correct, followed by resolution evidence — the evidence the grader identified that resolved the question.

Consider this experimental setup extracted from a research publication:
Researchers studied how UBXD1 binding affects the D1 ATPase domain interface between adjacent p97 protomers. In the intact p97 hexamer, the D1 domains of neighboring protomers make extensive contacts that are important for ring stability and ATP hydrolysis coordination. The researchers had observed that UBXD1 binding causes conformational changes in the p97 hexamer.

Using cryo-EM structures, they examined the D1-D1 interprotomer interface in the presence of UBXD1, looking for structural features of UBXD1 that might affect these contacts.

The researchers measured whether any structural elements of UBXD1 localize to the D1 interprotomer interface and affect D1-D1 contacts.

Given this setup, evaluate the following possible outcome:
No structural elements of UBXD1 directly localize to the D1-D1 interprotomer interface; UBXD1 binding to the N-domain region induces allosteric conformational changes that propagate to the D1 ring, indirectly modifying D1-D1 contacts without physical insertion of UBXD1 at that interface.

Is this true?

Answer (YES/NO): NO